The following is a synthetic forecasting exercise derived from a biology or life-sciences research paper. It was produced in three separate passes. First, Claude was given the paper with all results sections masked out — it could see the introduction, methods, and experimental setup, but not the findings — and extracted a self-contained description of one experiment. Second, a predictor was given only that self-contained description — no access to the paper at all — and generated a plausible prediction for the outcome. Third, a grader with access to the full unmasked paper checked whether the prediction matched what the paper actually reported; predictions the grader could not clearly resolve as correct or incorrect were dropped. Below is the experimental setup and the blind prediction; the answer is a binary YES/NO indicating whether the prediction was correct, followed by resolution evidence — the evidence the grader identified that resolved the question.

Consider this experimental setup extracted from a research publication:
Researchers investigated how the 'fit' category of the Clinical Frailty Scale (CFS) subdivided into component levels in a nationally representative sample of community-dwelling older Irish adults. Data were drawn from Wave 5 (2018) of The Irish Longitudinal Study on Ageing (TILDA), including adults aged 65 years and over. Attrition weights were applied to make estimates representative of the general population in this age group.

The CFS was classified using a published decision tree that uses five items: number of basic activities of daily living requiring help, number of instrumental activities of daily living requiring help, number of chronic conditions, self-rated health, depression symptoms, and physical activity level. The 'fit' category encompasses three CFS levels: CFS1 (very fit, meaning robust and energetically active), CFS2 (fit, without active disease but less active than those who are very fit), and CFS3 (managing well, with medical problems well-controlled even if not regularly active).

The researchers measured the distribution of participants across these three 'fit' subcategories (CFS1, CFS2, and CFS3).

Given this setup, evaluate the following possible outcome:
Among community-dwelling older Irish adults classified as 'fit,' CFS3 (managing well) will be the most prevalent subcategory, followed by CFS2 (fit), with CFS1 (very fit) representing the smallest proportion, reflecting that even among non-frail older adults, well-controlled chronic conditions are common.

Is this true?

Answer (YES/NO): NO